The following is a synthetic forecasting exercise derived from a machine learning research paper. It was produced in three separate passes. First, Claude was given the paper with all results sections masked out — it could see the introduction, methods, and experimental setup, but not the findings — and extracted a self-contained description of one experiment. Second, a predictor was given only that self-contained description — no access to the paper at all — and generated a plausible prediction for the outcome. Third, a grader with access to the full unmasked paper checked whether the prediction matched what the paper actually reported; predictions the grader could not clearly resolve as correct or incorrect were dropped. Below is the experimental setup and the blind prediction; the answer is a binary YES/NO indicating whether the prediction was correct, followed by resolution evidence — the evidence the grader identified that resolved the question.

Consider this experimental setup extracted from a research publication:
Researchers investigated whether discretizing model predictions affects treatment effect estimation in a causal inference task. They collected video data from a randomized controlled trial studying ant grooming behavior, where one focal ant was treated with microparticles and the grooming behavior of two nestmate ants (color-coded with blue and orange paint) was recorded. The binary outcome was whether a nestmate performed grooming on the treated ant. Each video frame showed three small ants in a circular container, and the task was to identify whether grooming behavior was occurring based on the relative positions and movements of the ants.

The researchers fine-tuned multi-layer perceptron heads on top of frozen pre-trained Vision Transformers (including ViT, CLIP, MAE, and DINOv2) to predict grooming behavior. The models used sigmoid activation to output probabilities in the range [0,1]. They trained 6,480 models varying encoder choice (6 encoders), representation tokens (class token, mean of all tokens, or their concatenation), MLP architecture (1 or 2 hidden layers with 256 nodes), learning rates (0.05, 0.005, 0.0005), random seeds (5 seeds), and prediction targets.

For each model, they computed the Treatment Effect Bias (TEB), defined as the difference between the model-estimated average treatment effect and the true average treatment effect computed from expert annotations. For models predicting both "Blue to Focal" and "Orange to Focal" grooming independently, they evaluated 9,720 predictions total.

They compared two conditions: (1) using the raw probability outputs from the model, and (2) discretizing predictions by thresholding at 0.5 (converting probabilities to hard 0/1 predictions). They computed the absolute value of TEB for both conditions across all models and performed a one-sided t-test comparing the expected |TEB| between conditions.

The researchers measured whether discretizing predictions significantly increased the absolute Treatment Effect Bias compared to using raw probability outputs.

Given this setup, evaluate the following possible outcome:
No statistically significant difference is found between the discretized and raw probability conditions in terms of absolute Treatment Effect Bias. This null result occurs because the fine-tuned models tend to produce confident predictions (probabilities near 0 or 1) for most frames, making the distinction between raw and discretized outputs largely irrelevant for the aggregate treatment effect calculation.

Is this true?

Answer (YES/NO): NO